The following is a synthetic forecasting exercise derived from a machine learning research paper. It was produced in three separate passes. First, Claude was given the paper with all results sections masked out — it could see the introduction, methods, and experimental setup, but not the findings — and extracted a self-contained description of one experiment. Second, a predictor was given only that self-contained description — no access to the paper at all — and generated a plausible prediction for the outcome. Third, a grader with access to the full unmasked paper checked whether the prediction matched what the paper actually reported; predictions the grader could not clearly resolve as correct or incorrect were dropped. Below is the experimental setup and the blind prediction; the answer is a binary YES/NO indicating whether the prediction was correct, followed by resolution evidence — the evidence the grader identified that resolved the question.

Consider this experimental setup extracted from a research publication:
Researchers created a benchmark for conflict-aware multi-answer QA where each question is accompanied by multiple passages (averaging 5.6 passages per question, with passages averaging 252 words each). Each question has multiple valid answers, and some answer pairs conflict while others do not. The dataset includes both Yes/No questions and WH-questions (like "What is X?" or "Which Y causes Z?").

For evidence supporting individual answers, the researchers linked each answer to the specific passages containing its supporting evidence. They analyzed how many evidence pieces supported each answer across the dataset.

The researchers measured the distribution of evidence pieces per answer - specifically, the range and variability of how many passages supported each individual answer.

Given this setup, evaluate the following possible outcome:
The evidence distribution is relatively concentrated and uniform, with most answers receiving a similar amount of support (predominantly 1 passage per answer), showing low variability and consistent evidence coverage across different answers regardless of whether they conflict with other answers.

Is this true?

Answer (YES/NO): NO